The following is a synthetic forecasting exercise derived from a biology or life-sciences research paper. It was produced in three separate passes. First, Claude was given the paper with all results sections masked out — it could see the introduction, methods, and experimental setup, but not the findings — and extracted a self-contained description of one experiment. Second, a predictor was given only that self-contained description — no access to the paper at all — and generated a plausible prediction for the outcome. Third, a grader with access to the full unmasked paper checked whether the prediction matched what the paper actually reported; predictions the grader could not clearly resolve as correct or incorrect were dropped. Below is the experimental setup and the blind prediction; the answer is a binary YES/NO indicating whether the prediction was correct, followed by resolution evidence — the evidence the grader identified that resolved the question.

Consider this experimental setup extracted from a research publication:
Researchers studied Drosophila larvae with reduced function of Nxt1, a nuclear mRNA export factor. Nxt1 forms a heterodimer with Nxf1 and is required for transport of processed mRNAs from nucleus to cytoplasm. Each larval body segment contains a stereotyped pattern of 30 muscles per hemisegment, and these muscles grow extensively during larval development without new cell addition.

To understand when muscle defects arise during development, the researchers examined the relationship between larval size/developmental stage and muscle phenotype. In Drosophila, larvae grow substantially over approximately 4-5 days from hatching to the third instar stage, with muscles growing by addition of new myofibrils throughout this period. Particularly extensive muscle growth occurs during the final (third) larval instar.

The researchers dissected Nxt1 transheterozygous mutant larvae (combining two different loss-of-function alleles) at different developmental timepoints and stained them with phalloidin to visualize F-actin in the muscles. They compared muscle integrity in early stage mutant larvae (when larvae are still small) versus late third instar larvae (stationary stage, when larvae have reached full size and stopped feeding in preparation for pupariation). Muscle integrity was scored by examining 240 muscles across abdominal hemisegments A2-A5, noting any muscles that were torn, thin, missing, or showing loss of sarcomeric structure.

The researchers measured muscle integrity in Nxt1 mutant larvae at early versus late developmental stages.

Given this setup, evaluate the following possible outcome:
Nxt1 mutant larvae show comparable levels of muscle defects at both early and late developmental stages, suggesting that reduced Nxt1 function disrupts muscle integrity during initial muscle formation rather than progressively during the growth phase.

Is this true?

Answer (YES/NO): NO